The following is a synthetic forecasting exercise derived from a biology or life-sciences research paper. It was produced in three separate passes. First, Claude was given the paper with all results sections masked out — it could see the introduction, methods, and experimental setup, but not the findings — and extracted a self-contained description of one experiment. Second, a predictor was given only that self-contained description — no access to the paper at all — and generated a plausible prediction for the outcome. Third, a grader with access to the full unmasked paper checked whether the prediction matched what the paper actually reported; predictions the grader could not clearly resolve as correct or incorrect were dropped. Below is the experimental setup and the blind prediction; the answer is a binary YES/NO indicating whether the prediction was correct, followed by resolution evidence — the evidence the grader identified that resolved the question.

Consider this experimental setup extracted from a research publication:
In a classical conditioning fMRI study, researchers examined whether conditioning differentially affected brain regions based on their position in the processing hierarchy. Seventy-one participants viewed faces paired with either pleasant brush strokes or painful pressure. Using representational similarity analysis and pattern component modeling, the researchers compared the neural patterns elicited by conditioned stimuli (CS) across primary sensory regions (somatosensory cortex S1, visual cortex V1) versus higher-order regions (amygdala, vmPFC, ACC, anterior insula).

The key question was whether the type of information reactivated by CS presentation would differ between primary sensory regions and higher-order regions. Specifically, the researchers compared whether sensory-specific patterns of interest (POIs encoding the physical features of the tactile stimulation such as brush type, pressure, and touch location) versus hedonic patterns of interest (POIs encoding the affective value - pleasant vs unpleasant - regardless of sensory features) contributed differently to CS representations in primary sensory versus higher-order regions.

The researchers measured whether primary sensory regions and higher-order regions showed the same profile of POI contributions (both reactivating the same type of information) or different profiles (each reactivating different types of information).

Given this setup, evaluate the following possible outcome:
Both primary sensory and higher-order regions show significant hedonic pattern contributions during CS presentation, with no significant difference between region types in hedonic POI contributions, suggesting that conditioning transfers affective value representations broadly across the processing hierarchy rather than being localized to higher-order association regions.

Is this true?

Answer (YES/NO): NO